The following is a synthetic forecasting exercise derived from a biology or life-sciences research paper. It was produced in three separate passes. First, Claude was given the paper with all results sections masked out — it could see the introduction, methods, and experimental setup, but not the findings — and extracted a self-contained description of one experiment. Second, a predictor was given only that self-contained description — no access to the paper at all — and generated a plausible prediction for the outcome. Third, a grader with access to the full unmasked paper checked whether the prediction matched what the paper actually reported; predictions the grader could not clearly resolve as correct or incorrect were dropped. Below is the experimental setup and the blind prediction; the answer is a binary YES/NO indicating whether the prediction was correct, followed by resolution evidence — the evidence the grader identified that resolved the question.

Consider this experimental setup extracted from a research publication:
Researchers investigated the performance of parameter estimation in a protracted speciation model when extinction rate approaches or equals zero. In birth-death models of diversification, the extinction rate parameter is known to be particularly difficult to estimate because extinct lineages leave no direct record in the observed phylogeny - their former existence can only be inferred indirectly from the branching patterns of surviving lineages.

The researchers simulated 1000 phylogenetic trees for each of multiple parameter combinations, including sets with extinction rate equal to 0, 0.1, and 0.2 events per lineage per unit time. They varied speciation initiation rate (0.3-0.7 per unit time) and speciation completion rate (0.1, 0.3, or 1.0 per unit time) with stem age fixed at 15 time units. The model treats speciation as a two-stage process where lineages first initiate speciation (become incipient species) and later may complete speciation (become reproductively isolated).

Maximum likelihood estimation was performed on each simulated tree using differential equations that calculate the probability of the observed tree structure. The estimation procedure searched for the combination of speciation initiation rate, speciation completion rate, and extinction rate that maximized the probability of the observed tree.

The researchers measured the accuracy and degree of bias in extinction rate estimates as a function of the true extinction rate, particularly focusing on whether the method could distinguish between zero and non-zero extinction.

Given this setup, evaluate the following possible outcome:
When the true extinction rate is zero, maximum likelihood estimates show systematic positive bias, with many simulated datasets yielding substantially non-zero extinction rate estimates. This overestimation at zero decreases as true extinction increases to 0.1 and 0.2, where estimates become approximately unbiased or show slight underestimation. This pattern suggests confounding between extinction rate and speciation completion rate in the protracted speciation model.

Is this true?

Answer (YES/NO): NO